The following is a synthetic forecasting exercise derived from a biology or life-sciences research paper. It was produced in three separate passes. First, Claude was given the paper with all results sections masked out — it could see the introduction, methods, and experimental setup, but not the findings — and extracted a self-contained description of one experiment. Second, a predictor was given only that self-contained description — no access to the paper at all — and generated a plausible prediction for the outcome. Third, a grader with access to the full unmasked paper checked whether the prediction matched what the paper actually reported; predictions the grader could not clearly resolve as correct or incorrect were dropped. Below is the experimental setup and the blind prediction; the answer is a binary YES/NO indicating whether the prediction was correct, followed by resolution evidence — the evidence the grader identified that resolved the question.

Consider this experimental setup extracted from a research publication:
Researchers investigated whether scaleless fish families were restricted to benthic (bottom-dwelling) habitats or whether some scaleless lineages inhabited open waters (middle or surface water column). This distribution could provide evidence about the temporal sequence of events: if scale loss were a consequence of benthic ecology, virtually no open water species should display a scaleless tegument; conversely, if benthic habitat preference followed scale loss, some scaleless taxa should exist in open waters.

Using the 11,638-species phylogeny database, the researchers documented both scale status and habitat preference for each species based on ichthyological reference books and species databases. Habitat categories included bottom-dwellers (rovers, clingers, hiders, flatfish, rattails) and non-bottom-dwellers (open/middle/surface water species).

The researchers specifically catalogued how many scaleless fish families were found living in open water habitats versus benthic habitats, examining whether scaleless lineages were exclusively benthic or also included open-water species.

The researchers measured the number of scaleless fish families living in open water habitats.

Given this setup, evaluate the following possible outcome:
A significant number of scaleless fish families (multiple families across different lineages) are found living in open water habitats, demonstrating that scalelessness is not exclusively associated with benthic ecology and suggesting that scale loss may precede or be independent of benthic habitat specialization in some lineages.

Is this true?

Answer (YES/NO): YES